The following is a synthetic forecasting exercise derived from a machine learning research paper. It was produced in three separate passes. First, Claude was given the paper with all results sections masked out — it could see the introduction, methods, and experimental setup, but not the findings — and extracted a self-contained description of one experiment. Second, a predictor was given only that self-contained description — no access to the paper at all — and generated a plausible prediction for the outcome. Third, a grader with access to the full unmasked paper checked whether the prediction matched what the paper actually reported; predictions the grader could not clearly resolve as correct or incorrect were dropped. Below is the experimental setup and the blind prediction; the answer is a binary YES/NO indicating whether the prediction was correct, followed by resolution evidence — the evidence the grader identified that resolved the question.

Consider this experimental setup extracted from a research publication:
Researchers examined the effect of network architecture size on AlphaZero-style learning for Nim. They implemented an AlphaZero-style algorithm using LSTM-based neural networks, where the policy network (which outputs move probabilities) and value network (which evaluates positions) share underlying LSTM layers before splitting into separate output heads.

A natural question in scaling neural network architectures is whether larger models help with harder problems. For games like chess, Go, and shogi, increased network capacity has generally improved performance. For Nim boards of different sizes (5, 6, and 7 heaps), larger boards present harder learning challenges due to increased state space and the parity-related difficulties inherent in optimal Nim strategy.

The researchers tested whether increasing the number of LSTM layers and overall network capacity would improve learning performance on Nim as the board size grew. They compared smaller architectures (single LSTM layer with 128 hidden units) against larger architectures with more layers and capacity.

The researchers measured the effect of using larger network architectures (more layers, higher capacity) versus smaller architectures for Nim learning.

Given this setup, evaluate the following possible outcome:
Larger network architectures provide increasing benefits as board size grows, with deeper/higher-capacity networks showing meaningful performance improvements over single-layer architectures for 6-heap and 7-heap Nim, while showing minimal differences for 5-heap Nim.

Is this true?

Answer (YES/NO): NO